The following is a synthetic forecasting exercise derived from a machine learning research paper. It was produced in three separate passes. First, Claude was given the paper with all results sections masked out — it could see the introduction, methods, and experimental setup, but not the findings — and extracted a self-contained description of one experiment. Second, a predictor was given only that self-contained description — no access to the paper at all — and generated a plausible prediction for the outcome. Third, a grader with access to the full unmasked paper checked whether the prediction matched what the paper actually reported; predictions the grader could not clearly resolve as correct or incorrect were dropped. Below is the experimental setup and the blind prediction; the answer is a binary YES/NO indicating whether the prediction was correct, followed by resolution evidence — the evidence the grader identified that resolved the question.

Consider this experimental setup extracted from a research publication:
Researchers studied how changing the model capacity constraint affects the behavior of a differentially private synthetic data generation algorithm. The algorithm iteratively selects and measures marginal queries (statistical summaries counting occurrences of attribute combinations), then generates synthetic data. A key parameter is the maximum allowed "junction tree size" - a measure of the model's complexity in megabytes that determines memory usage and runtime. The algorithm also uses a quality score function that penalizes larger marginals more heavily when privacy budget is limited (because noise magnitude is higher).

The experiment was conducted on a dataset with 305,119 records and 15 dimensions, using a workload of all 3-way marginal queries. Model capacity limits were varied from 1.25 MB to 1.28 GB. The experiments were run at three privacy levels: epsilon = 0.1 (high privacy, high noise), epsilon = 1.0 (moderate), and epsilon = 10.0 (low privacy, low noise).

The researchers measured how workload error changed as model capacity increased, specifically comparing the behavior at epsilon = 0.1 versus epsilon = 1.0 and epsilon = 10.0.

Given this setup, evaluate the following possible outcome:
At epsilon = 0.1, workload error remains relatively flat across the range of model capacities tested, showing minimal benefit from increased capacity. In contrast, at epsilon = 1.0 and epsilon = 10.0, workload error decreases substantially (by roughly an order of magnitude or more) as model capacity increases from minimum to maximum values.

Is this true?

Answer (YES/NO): NO